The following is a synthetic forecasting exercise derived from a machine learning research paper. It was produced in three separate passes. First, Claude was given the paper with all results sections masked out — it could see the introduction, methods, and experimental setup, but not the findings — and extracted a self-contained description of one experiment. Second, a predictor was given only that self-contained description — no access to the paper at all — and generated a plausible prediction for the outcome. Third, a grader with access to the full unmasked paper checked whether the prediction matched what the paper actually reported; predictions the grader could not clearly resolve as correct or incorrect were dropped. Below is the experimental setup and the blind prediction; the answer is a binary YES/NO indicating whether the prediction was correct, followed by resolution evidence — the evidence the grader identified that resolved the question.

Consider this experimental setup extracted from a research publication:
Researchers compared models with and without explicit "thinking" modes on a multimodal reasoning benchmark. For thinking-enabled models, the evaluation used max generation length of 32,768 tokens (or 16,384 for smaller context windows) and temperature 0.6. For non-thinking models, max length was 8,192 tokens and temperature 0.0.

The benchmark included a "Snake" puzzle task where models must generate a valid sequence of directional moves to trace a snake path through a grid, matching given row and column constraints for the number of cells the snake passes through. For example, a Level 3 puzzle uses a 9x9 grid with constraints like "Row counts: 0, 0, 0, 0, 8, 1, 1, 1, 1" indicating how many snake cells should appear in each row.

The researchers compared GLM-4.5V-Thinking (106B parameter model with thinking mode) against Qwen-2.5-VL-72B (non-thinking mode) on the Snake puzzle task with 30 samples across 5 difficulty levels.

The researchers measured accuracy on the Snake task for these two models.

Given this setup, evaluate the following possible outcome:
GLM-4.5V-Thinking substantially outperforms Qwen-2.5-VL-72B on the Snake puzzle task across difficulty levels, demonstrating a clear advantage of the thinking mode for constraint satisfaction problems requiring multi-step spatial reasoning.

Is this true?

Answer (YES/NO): YES